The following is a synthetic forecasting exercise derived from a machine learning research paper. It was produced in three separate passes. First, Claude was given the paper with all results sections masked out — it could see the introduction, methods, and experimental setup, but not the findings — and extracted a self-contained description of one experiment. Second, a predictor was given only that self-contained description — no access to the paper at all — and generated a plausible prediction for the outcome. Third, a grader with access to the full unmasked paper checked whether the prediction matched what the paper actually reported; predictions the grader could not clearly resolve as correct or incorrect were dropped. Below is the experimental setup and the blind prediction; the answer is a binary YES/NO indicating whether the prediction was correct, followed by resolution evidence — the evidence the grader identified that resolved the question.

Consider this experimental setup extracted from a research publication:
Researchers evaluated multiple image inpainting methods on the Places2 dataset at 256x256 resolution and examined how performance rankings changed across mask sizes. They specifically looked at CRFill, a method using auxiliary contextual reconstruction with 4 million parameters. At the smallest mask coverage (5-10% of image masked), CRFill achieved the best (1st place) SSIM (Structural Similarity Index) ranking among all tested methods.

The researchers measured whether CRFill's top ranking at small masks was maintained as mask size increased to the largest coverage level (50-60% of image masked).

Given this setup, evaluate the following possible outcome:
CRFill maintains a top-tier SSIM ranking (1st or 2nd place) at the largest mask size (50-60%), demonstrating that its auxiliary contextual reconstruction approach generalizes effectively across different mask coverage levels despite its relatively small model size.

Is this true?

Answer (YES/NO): NO